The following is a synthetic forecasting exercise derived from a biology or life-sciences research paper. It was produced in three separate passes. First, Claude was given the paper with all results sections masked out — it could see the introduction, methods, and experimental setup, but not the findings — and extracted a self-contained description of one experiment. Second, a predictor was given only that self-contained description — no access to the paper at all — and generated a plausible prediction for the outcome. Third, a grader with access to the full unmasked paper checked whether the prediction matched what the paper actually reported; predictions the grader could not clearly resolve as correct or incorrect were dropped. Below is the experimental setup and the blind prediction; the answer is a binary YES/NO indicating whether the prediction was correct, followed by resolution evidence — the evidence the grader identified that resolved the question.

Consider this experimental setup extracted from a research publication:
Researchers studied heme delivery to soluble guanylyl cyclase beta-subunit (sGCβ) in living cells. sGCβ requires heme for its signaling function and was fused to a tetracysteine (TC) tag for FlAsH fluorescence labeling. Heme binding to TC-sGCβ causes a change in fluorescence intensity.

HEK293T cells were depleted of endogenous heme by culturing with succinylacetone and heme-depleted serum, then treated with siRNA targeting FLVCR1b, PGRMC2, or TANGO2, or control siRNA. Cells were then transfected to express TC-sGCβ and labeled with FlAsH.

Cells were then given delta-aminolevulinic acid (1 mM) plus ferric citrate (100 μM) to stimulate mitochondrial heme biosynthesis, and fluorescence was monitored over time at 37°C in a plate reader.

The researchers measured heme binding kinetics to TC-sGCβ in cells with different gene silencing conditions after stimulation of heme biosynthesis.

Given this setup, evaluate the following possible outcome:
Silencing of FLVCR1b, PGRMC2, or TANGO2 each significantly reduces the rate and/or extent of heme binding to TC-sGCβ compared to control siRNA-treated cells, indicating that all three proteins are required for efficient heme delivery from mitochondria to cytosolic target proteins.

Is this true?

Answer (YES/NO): NO